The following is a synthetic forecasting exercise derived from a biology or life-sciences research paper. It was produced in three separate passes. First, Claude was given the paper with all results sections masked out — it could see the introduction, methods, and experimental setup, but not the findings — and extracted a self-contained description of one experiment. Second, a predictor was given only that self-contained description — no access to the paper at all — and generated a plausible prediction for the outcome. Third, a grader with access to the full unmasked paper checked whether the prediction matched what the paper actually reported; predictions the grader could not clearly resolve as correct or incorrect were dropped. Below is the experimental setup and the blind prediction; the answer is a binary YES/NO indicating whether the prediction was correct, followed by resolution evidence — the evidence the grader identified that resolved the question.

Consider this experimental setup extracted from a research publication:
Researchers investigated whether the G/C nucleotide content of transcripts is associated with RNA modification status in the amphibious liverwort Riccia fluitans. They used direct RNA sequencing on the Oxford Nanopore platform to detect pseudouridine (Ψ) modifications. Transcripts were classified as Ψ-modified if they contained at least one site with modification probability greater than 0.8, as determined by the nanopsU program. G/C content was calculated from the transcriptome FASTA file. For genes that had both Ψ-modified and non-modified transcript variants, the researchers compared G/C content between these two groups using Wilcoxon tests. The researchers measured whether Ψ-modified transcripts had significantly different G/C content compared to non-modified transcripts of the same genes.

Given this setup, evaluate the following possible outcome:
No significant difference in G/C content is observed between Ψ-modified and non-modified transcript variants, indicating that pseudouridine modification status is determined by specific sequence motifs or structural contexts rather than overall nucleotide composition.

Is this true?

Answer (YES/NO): NO